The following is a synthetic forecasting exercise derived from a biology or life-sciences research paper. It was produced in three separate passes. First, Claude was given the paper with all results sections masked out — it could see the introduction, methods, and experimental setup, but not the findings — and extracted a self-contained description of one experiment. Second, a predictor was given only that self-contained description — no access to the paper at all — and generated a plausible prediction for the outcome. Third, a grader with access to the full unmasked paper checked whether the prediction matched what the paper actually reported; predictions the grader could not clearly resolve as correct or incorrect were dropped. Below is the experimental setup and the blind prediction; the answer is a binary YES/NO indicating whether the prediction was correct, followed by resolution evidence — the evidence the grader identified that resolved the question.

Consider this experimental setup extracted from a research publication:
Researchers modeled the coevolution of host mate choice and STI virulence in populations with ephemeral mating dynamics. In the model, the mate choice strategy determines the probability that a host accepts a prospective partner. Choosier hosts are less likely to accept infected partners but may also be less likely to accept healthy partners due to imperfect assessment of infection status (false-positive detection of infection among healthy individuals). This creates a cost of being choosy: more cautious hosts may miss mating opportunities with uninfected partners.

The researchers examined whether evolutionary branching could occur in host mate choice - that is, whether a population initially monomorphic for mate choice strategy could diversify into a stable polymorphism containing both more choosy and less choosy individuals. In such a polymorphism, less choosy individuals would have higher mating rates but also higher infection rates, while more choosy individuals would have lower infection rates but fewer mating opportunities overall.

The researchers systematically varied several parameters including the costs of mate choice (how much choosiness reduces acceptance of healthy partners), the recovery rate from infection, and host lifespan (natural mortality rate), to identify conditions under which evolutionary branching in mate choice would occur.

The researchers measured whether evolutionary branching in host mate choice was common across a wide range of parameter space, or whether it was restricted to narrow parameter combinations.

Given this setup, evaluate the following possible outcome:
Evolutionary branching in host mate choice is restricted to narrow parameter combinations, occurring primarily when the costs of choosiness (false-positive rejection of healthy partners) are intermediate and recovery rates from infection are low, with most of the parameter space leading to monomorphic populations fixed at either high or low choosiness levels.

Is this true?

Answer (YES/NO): NO